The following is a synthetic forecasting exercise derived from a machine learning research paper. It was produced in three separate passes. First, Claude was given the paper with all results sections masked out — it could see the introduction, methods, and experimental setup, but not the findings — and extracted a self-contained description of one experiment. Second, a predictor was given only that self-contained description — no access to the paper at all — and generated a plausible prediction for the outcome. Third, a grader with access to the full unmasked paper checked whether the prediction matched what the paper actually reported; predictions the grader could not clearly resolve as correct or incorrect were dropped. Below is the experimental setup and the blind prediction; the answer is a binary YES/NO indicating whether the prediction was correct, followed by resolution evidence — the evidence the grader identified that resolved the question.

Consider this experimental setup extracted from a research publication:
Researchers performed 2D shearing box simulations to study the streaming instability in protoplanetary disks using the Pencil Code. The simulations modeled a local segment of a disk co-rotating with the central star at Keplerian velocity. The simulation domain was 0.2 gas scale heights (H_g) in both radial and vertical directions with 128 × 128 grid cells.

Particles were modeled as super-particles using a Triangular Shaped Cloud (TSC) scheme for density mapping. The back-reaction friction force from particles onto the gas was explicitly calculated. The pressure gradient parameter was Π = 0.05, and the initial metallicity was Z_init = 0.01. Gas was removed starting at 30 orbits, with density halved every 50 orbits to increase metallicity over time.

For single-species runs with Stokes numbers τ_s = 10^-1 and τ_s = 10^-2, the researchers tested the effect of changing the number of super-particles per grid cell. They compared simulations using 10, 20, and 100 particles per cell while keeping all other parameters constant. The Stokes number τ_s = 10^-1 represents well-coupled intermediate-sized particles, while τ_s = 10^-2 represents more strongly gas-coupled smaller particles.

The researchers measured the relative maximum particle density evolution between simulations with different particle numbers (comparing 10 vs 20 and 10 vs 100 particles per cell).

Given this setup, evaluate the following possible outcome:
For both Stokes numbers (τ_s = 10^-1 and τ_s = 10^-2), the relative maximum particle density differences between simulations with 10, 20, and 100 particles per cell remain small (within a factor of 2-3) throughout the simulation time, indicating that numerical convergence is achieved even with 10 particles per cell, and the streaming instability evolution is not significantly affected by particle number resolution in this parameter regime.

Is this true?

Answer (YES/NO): YES